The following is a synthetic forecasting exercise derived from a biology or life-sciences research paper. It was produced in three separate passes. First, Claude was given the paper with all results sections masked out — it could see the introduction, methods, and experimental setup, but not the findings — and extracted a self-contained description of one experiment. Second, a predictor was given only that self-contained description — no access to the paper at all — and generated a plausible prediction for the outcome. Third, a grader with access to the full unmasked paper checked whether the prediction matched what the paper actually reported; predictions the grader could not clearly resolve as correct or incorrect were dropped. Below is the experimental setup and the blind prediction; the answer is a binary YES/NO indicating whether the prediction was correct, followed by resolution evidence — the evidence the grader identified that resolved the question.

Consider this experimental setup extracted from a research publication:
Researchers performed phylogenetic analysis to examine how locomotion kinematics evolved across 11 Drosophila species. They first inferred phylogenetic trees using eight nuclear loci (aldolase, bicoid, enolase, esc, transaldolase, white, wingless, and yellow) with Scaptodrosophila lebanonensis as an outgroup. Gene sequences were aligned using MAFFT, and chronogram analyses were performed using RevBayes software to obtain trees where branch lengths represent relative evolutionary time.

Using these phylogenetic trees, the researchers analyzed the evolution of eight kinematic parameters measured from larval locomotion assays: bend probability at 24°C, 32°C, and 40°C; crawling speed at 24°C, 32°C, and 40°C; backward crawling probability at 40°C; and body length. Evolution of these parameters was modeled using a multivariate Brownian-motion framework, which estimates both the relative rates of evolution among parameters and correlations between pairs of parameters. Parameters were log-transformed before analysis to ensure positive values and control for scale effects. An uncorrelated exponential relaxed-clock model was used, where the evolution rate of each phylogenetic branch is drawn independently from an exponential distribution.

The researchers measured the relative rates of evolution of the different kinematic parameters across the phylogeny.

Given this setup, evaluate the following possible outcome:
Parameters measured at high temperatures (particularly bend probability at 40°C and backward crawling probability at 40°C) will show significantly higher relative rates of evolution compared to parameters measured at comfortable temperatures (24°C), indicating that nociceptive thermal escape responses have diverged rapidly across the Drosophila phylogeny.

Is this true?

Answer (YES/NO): NO